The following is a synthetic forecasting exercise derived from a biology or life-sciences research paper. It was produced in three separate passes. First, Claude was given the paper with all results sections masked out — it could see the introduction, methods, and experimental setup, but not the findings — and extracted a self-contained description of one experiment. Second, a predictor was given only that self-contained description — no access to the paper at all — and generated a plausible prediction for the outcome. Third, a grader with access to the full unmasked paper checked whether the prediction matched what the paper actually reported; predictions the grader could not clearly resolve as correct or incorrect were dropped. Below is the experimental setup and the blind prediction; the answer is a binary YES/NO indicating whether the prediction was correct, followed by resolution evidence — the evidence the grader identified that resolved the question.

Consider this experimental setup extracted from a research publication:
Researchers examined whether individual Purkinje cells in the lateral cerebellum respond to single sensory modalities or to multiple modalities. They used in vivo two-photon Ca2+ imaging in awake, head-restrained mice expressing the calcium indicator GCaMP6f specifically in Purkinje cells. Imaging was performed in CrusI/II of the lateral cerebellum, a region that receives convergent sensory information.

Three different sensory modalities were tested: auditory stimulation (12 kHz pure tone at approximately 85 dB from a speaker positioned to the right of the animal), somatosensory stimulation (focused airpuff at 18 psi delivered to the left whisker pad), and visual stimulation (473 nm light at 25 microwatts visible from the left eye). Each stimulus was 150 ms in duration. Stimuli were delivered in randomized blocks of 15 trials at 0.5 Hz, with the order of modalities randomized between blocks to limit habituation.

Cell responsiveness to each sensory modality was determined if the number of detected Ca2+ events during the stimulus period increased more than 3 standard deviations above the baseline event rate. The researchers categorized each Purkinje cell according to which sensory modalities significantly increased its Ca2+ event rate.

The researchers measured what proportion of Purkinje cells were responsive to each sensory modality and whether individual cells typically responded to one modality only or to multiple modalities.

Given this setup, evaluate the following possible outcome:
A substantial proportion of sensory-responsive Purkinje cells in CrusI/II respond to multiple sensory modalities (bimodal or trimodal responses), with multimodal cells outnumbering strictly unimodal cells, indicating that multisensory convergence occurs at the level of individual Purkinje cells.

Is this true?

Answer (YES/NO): YES